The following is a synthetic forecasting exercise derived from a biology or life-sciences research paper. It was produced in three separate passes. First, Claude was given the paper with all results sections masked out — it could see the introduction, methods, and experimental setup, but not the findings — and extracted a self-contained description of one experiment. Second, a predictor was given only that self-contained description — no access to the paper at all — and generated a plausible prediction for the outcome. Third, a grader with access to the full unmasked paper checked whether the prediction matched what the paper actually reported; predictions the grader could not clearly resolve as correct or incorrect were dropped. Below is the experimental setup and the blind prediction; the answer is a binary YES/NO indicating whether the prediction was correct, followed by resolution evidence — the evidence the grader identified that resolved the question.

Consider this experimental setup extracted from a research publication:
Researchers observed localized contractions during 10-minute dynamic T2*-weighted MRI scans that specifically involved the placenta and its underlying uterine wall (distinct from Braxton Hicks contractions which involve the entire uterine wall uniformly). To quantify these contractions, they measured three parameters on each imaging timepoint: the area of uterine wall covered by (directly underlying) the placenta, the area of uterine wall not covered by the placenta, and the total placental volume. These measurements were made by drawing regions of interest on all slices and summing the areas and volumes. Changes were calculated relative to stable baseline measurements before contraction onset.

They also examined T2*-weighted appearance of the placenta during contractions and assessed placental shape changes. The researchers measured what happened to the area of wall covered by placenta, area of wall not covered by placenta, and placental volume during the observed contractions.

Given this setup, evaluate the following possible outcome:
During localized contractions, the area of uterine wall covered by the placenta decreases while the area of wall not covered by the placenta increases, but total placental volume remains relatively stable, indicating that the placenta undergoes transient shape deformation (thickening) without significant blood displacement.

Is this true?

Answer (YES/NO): NO